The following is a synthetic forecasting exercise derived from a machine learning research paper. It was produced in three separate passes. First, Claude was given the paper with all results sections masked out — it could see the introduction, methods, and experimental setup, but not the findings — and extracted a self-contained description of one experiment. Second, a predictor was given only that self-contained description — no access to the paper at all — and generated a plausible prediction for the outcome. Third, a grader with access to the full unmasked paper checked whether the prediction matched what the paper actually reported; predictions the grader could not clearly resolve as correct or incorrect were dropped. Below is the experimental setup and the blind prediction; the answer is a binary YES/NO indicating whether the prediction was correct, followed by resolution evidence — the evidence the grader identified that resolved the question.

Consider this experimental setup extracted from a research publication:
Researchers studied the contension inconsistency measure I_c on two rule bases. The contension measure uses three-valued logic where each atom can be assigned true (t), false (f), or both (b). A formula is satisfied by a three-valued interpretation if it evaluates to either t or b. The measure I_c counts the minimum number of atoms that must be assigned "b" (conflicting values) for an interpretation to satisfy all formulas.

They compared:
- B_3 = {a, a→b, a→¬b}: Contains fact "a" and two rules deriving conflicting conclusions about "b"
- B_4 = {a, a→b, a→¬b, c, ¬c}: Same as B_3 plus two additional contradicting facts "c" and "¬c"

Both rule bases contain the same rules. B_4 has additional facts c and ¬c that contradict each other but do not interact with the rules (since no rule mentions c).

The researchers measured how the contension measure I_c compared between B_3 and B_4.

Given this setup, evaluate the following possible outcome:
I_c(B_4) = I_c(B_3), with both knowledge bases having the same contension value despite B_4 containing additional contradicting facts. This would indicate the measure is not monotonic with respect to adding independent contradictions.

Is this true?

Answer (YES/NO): NO